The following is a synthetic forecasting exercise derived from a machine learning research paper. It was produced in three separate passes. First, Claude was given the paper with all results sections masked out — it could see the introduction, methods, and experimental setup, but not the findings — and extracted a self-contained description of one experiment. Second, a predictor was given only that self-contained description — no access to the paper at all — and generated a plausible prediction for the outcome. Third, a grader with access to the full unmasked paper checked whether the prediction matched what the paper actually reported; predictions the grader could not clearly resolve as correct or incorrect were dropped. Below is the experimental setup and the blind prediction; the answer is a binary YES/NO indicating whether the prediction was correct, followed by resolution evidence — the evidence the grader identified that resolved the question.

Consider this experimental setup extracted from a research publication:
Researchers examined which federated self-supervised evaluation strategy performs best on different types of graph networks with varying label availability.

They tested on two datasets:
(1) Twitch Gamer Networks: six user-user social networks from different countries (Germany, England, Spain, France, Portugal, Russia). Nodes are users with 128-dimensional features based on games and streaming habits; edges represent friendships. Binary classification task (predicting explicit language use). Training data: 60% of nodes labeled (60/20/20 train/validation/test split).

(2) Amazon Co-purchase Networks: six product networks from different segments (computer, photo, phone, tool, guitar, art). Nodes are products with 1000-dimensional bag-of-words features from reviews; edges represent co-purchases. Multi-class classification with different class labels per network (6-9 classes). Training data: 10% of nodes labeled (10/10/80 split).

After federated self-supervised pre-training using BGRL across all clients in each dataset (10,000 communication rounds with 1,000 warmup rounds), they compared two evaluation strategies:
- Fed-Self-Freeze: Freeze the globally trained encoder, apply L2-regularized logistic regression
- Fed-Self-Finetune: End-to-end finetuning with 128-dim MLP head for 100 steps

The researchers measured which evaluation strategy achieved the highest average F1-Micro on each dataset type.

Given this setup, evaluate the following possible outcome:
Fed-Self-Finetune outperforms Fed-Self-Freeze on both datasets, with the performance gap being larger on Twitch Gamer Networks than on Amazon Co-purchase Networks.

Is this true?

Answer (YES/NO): NO